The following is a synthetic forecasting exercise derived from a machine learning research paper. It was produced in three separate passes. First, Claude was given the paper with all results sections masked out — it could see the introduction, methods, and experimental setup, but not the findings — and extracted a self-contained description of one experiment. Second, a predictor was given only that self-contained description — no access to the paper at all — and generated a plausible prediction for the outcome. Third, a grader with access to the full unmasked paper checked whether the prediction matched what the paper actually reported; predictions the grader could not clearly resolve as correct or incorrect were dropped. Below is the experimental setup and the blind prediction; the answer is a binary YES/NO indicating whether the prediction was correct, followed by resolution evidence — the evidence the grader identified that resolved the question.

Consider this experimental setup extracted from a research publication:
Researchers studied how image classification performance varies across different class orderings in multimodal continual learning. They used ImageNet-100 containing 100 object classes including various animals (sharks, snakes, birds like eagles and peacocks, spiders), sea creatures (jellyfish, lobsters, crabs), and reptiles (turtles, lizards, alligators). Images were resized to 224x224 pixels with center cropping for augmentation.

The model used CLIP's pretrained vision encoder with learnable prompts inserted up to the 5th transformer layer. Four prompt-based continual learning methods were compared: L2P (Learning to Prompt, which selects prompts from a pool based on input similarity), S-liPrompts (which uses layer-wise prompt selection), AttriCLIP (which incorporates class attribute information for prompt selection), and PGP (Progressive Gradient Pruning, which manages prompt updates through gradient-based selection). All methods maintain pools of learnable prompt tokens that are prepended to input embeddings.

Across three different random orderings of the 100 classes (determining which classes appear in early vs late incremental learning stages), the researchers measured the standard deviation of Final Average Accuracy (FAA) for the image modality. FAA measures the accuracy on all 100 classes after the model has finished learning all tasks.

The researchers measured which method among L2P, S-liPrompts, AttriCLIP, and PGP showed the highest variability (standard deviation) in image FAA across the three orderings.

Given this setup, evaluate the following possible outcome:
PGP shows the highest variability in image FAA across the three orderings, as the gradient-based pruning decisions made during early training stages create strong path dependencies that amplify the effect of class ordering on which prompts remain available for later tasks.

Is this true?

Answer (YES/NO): NO